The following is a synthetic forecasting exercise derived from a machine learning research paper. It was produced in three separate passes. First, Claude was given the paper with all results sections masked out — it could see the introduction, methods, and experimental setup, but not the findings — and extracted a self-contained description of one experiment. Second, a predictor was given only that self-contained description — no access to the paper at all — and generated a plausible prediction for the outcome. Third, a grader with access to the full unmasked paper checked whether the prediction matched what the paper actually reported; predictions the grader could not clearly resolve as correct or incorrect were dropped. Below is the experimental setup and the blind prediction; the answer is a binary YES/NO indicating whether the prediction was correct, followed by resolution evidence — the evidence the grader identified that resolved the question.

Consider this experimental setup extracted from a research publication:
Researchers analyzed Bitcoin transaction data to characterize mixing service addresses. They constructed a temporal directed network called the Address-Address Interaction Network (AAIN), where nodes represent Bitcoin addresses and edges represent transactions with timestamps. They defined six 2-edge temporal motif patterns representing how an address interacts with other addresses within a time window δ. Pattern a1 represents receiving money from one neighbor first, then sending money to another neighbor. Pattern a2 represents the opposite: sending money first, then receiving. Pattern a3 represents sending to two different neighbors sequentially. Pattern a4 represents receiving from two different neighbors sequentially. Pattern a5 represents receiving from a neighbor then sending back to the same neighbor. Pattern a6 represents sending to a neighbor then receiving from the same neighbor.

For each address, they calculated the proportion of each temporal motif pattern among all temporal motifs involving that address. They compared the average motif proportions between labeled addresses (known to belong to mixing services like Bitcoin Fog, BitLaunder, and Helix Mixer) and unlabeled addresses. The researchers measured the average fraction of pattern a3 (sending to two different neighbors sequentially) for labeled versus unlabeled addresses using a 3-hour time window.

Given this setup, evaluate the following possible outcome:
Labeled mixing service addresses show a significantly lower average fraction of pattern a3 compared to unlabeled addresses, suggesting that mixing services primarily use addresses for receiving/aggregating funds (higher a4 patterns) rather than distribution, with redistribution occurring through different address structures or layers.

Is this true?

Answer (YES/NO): NO